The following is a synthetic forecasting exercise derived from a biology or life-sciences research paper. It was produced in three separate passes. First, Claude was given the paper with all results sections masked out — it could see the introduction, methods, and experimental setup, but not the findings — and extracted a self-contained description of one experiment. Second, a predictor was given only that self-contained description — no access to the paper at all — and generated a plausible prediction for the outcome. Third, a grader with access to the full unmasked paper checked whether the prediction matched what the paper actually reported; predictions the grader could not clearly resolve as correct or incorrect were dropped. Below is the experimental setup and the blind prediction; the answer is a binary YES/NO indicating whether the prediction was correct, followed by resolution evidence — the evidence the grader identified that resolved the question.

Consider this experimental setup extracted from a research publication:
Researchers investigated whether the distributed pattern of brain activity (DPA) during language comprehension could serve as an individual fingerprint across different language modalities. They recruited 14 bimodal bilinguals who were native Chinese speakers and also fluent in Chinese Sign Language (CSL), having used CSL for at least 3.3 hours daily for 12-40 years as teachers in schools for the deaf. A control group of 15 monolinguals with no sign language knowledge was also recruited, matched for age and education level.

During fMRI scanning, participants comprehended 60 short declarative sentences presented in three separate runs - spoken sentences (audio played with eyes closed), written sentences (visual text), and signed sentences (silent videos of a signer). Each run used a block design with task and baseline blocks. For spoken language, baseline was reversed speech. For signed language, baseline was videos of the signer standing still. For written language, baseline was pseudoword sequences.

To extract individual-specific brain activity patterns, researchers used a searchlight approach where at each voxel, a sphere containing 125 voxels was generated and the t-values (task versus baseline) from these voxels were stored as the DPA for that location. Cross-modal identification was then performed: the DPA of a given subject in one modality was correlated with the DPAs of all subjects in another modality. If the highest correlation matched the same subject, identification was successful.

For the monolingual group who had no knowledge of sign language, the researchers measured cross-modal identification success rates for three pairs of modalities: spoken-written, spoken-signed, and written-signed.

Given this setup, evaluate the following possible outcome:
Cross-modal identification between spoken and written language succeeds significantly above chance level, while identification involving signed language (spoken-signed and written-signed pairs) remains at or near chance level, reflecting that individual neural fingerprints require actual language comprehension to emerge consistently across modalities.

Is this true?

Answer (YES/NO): YES